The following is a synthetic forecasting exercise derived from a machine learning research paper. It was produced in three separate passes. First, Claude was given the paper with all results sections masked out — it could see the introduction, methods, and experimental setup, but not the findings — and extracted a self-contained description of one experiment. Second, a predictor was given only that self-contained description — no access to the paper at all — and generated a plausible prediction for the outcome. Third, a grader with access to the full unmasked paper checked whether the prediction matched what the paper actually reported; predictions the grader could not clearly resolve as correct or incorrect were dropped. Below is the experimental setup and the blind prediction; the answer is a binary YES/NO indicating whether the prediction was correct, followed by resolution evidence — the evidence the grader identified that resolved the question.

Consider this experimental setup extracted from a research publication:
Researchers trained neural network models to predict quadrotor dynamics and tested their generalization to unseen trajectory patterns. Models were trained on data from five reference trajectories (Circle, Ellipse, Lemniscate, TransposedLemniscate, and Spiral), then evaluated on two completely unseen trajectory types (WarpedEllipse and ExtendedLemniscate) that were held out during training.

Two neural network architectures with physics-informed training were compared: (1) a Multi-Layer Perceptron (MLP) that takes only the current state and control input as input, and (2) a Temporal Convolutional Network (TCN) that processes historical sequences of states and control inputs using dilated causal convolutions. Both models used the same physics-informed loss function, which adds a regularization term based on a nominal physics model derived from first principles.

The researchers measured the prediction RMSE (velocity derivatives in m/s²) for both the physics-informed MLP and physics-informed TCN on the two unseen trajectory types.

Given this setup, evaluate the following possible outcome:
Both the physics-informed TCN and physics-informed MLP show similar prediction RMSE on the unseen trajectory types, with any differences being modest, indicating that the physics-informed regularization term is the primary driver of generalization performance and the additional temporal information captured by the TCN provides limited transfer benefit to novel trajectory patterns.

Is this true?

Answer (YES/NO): NO